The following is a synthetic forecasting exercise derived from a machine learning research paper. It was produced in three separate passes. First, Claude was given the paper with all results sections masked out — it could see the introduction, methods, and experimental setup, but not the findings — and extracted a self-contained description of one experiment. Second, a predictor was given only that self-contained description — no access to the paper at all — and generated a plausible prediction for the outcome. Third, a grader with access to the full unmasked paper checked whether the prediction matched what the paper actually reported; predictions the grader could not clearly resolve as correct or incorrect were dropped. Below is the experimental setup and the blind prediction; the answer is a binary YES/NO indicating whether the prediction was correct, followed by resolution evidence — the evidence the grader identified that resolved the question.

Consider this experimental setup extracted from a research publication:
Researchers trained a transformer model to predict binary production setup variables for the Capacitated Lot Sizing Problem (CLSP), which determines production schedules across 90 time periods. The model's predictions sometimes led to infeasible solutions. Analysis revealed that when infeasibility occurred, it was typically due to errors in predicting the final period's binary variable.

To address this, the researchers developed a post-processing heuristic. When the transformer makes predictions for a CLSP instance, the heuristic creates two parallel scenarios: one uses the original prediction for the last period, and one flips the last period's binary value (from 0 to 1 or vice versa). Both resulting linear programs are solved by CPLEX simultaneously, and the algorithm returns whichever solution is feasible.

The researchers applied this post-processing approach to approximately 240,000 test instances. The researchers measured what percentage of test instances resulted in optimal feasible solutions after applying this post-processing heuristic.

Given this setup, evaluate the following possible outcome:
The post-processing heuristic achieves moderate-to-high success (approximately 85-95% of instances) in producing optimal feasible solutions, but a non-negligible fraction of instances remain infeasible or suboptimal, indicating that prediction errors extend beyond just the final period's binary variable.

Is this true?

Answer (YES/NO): NO